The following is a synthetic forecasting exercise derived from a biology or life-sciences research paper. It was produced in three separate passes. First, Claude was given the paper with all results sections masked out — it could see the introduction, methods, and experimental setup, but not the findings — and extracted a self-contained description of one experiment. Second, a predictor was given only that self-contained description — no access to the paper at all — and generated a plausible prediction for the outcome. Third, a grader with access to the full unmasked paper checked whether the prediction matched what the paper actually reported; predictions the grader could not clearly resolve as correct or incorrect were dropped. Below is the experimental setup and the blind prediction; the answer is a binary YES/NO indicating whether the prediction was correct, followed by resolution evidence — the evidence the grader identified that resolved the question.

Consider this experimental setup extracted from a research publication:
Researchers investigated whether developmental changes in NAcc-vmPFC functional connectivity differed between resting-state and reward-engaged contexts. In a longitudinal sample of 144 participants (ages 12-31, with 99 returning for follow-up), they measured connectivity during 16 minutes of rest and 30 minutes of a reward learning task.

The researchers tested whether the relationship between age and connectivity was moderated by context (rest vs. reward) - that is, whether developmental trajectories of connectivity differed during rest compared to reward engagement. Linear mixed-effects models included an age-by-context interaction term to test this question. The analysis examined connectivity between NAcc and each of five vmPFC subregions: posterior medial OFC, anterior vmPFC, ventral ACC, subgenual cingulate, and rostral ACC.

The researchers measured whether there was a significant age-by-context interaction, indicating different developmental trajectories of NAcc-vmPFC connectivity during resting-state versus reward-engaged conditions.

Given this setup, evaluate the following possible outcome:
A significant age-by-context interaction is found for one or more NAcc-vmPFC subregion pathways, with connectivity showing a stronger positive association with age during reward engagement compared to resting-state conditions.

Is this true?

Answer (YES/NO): NO